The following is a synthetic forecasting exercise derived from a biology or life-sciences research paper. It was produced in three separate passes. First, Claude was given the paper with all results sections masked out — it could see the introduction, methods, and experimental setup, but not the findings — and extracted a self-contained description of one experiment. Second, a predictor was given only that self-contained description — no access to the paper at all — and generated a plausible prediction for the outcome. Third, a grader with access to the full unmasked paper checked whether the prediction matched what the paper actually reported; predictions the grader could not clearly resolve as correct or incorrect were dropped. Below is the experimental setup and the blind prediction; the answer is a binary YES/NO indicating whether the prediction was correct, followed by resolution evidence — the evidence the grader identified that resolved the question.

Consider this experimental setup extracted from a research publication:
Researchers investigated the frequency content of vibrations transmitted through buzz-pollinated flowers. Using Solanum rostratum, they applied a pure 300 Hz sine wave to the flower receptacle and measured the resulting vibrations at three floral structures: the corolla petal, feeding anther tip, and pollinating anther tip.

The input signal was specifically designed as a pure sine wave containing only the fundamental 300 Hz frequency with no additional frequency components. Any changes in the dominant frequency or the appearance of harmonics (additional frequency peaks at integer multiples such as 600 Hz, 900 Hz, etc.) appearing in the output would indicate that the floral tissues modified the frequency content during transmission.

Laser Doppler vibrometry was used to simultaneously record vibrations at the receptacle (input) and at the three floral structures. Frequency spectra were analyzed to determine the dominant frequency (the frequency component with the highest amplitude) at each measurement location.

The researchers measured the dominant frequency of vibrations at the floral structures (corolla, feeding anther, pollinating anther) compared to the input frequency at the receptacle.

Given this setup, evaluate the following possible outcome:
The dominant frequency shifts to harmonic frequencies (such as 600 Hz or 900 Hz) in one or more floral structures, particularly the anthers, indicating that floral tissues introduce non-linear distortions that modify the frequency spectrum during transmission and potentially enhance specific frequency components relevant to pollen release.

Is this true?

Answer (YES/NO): NO